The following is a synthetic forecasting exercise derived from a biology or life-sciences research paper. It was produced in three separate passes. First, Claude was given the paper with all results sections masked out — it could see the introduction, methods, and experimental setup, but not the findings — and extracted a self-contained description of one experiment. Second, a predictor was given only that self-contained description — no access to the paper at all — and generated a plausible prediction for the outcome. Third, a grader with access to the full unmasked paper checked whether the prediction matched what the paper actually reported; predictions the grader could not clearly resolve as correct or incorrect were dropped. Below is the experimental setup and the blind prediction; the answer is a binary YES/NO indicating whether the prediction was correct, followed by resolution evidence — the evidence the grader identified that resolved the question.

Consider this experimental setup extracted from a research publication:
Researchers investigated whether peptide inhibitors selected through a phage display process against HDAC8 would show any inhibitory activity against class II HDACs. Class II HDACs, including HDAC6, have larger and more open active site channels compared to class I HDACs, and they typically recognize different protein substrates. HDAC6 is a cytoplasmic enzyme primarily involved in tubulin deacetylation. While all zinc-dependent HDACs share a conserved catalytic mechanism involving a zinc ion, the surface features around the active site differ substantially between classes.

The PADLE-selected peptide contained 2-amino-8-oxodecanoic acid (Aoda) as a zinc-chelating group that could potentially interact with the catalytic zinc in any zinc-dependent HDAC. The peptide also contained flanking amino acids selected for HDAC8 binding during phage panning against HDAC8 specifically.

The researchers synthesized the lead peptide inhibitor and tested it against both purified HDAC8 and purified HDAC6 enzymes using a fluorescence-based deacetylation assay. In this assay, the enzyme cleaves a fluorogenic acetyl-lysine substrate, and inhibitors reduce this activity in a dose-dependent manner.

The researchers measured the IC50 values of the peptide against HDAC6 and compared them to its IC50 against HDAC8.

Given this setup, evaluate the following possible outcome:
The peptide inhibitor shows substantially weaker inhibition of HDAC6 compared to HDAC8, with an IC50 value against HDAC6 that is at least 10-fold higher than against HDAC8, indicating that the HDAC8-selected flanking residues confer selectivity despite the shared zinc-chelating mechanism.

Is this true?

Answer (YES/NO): YES